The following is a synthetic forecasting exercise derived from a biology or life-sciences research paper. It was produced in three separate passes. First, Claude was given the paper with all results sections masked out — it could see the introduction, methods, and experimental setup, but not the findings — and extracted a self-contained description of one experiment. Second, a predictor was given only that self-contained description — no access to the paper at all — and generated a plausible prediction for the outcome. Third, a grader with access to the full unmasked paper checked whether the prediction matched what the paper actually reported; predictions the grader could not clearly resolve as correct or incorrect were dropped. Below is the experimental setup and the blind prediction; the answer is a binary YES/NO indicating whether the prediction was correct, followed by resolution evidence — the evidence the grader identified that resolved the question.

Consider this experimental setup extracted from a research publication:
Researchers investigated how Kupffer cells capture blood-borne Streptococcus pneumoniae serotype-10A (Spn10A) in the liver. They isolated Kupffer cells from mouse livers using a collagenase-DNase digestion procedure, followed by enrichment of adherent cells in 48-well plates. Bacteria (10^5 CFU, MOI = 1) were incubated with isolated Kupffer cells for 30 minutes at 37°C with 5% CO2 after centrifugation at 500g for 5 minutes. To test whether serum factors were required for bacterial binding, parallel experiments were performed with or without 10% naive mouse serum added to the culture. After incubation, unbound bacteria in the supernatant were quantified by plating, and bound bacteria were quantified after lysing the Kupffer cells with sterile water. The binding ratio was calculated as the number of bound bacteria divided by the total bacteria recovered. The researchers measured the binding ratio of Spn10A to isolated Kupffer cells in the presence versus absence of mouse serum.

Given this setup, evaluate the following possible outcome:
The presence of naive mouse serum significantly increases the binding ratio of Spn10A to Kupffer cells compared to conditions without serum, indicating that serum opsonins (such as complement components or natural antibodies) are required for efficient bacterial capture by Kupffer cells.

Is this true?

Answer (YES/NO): YES